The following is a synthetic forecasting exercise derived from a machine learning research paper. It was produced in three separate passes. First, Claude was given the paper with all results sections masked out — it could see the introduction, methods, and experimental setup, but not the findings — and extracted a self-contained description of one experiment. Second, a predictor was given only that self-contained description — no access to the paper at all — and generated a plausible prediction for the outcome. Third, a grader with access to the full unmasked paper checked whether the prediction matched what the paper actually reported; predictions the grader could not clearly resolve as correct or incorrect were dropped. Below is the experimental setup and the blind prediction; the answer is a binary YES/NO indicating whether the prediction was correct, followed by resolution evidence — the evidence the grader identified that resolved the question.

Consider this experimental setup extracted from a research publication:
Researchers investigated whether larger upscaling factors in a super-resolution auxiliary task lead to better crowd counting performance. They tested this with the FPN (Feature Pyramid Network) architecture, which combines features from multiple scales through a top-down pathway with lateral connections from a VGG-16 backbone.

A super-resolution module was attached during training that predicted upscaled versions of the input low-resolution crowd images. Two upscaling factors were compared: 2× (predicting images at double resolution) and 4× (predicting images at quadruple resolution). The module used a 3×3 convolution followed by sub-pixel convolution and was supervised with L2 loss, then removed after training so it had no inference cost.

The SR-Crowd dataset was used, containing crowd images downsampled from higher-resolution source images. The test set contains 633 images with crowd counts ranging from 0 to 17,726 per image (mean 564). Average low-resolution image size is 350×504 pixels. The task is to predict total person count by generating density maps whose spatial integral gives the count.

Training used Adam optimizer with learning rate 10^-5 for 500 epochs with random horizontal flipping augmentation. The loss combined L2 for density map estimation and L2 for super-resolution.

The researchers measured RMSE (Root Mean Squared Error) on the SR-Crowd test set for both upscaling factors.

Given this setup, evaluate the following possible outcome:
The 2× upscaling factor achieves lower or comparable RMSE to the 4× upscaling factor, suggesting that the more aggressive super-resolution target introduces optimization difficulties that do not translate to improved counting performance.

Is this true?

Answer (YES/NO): YES